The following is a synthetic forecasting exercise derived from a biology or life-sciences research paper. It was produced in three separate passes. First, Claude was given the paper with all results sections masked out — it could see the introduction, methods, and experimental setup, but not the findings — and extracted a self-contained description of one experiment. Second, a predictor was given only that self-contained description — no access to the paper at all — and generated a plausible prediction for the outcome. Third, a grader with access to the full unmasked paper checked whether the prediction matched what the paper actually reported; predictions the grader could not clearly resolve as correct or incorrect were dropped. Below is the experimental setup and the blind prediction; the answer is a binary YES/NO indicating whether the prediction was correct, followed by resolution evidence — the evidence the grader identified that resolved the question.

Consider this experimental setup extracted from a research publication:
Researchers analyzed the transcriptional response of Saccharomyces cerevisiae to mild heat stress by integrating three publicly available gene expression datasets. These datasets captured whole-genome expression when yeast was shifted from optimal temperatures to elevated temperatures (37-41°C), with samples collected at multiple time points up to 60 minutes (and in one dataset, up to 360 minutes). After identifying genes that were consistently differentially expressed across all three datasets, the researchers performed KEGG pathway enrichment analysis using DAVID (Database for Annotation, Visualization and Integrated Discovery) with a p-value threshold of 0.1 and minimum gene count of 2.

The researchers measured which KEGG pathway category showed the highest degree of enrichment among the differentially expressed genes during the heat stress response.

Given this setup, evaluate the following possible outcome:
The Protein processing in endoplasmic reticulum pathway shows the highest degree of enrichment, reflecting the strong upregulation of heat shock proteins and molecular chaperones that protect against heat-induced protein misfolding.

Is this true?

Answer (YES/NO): NO